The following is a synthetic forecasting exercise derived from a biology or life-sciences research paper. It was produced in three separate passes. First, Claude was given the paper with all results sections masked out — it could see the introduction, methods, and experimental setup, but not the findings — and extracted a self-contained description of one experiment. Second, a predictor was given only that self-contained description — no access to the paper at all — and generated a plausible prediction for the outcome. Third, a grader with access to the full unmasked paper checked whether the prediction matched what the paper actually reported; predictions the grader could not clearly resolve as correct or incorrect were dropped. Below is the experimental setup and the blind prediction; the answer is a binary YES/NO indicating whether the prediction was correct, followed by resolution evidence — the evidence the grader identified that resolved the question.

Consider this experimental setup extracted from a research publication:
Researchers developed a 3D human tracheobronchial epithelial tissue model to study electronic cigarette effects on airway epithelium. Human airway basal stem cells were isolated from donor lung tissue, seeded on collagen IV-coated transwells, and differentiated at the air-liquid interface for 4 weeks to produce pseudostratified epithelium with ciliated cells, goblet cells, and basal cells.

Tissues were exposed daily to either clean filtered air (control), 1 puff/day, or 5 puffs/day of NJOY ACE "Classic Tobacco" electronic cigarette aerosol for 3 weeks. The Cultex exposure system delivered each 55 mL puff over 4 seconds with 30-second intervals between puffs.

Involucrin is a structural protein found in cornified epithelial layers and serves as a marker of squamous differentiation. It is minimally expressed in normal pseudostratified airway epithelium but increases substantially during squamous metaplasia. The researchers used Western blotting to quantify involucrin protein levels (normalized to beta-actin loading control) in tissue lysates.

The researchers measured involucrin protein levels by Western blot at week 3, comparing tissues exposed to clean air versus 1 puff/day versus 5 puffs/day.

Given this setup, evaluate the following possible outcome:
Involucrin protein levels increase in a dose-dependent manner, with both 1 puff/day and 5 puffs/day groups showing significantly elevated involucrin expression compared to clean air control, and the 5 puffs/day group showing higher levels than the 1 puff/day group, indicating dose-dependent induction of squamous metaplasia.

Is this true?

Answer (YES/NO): YES